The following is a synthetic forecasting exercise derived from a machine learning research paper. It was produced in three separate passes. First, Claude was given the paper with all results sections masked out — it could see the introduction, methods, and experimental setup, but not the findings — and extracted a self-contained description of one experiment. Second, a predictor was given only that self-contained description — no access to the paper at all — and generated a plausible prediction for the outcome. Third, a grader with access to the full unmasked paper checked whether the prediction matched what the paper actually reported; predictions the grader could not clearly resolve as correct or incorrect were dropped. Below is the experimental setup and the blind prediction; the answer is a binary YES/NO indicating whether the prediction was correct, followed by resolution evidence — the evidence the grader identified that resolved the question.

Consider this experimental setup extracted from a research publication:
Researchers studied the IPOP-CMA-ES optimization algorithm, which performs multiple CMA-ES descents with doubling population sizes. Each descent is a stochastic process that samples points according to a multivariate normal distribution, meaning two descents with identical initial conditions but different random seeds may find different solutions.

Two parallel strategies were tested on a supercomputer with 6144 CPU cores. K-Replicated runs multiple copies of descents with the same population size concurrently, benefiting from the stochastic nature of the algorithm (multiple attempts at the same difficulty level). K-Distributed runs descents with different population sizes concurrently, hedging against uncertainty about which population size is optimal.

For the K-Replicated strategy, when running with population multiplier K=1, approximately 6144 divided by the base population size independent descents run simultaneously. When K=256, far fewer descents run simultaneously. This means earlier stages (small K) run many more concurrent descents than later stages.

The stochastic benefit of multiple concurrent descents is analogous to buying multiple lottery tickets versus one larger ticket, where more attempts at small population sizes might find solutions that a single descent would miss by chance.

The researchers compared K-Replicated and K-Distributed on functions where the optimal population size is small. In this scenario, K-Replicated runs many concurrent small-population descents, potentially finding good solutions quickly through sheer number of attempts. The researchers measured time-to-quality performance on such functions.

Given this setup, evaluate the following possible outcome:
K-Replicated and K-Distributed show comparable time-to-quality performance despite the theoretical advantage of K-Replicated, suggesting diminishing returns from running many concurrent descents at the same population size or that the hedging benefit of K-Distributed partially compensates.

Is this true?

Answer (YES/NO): YES